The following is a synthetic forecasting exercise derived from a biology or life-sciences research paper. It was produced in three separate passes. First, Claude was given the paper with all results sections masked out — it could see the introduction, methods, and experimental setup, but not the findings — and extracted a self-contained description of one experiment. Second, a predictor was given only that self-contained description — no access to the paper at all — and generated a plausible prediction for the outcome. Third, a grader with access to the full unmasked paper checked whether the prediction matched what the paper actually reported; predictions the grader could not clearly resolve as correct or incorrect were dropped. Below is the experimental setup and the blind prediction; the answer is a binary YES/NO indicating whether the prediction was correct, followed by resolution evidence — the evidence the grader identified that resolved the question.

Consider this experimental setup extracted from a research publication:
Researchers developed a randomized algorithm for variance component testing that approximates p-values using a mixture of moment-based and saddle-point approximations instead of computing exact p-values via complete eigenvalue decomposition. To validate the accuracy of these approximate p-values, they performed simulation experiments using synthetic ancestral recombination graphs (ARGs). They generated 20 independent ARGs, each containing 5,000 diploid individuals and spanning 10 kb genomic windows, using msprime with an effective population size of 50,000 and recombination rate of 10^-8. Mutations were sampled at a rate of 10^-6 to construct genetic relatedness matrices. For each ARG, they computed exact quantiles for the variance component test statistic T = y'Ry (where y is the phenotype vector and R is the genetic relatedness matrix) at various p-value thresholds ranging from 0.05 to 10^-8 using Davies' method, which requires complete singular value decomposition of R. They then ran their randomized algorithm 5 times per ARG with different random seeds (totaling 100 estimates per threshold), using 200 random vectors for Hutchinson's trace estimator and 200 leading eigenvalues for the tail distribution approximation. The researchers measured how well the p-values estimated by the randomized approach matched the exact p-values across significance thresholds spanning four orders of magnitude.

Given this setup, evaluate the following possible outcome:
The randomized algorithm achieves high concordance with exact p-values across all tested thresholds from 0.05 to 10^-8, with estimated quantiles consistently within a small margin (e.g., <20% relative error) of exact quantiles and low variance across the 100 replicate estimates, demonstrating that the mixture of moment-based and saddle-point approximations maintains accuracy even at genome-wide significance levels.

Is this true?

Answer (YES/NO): NO